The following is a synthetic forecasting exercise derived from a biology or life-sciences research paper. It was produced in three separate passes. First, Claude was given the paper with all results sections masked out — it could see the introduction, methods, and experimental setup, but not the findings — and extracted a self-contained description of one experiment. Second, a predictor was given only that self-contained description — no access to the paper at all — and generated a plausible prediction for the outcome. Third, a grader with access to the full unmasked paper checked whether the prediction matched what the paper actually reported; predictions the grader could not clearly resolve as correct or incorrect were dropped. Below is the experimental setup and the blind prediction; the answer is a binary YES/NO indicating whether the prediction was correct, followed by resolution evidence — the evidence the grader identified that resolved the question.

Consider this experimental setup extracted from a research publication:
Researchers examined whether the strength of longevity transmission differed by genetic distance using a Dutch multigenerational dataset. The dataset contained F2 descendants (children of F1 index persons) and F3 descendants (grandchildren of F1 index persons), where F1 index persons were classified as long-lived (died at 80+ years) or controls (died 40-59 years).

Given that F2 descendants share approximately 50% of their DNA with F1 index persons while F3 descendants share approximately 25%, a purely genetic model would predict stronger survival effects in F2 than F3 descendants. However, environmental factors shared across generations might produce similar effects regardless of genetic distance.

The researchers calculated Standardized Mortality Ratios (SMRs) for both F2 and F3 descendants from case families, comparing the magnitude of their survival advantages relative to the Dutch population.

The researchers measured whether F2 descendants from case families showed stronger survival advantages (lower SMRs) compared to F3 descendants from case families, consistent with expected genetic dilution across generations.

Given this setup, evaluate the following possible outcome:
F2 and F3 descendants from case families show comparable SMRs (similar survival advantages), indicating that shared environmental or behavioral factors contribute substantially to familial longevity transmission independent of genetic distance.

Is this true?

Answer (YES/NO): NO